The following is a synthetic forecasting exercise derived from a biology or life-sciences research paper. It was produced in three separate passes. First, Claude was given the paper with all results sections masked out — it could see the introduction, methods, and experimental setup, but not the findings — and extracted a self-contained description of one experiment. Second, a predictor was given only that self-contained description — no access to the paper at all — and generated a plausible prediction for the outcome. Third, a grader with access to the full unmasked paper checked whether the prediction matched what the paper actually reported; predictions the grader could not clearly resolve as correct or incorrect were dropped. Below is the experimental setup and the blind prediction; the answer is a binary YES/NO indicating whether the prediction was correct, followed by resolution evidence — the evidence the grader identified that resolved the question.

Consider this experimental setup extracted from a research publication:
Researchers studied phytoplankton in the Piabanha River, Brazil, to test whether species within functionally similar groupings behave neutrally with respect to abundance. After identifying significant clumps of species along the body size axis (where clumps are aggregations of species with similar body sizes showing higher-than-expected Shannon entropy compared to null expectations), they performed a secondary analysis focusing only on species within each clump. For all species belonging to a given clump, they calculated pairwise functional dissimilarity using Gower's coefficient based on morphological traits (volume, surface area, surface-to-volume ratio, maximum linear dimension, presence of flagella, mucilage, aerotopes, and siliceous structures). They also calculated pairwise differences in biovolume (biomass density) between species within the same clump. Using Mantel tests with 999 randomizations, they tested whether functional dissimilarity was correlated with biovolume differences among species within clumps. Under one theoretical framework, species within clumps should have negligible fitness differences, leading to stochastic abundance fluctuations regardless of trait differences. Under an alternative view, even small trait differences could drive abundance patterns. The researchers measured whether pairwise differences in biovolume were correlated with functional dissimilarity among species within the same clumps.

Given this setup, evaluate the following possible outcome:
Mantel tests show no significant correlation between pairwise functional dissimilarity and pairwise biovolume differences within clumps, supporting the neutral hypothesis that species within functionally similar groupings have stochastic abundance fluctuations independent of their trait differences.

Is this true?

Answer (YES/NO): NO